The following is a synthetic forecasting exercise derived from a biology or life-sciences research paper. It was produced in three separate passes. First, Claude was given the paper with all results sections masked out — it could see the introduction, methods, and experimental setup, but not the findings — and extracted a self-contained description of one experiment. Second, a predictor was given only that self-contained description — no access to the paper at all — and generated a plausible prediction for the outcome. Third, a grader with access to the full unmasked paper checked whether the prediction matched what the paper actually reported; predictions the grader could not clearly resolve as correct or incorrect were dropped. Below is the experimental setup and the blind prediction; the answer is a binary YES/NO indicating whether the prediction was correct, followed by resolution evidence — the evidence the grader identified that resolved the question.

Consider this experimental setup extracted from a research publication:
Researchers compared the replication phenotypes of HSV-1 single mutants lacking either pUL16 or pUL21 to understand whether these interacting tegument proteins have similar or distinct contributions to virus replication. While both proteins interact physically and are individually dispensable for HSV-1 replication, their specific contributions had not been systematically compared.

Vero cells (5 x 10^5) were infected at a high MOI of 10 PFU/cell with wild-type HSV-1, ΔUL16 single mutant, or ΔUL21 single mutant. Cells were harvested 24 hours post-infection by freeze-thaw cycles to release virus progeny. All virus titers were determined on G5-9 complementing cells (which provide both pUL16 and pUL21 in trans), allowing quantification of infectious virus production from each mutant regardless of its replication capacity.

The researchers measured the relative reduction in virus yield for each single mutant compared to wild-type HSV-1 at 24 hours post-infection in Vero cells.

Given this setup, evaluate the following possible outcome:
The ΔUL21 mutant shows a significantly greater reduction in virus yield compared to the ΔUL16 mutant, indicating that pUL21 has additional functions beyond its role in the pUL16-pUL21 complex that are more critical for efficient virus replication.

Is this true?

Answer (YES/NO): NO